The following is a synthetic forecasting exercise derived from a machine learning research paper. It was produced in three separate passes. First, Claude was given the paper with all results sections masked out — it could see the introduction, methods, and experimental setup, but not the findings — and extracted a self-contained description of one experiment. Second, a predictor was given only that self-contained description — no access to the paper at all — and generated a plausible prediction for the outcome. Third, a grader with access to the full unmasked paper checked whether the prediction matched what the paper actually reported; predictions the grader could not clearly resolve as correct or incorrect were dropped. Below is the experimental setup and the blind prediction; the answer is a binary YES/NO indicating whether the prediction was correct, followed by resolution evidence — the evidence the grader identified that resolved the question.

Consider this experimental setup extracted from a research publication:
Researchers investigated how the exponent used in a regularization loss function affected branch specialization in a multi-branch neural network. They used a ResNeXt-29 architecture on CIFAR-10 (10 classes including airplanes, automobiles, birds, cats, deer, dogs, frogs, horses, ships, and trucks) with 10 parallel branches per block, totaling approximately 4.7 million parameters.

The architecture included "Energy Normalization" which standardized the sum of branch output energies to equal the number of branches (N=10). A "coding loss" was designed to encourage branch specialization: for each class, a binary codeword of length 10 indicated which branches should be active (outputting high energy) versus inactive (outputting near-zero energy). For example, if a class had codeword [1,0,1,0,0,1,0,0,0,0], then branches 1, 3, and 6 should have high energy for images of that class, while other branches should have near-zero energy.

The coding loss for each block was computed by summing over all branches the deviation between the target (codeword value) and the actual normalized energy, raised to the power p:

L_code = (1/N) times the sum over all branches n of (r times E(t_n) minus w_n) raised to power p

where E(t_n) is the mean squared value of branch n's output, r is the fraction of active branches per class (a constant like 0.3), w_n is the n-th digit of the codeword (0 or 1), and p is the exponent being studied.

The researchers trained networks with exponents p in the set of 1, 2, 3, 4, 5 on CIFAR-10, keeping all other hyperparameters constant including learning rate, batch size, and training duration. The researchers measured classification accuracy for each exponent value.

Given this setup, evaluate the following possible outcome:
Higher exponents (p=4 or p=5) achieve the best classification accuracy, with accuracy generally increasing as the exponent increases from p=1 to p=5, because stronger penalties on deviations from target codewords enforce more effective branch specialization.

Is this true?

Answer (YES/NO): NO